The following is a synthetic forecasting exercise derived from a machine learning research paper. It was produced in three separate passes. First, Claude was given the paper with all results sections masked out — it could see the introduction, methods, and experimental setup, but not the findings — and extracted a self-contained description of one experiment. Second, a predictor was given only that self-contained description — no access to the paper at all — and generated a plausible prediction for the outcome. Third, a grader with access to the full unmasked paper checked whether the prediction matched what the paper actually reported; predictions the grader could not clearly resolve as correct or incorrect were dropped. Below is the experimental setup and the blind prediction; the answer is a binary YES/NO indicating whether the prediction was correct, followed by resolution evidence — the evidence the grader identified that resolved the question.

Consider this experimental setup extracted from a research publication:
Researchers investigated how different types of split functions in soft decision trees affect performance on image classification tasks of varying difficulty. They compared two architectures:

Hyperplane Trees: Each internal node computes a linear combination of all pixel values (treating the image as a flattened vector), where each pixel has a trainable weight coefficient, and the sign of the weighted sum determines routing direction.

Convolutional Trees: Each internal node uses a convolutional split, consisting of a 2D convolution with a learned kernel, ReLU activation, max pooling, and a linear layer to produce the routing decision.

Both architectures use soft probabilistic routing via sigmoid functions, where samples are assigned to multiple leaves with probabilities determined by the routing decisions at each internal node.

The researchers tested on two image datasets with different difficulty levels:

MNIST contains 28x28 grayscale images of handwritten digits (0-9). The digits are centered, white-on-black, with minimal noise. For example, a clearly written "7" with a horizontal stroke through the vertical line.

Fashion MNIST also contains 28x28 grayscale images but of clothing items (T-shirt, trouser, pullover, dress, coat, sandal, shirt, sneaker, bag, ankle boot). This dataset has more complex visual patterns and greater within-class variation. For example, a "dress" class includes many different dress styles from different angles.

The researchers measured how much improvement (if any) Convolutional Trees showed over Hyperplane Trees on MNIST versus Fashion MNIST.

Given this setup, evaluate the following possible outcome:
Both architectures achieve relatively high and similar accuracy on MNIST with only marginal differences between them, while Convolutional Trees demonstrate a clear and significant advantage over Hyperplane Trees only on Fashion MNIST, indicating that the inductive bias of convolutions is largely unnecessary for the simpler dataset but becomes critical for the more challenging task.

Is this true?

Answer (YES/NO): NO